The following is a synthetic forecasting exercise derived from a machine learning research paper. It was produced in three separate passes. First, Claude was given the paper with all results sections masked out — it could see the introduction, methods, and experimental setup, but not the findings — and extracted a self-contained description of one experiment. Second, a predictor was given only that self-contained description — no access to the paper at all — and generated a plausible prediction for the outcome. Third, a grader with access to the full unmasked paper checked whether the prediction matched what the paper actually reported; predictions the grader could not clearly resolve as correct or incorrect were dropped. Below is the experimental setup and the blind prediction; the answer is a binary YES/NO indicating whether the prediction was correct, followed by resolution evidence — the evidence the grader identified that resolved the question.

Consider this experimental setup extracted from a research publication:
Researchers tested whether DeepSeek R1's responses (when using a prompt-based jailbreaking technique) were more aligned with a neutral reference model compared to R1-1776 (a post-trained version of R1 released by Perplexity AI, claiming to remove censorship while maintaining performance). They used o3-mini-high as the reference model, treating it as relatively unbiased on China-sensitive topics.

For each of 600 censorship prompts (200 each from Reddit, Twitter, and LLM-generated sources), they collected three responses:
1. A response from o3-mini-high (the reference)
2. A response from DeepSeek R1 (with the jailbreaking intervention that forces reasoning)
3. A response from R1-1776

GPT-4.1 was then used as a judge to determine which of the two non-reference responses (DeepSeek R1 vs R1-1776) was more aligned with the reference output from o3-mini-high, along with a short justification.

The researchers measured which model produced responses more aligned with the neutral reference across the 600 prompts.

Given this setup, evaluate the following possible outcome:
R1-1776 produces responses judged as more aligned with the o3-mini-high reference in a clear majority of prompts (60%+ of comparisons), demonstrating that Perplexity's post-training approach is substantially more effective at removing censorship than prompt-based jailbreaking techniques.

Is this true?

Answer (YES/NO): NO